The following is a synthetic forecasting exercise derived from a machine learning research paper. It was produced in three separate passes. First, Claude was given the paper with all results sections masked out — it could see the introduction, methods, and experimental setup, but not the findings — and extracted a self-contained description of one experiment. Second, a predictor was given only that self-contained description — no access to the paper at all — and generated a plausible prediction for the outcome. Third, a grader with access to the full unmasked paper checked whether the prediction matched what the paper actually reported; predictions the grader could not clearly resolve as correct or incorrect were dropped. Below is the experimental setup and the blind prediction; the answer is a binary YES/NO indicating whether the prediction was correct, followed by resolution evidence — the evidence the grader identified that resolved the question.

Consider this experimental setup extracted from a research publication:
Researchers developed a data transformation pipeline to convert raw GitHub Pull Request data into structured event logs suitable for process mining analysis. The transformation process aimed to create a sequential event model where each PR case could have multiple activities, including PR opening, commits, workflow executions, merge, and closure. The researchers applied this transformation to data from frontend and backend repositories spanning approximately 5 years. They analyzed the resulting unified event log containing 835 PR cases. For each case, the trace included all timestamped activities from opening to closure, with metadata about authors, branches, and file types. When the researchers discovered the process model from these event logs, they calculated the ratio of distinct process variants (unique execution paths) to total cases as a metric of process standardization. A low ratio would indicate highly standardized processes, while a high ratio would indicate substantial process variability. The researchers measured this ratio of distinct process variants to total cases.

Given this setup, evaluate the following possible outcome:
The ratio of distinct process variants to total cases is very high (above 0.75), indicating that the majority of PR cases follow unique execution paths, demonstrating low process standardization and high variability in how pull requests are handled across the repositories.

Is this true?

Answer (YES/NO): NO